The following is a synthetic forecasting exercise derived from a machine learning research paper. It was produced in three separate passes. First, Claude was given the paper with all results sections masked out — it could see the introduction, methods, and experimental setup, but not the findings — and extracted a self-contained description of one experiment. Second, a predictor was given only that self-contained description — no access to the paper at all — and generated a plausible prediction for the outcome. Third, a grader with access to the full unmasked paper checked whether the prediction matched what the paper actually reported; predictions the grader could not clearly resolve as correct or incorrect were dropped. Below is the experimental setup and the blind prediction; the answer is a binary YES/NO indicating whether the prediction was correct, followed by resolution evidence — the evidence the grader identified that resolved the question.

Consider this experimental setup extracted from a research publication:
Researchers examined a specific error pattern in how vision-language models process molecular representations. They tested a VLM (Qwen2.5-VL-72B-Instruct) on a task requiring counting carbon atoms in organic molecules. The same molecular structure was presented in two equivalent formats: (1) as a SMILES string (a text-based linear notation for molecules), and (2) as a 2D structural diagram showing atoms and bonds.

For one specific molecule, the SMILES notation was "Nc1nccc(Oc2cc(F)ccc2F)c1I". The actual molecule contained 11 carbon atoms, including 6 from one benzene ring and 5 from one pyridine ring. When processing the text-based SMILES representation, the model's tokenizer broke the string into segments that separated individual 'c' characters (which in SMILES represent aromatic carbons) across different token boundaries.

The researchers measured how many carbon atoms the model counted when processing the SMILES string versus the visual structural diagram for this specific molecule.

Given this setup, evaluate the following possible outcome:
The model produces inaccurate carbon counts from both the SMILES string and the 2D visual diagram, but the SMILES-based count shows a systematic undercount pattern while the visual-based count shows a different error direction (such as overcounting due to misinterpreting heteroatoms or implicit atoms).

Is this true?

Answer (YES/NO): NO